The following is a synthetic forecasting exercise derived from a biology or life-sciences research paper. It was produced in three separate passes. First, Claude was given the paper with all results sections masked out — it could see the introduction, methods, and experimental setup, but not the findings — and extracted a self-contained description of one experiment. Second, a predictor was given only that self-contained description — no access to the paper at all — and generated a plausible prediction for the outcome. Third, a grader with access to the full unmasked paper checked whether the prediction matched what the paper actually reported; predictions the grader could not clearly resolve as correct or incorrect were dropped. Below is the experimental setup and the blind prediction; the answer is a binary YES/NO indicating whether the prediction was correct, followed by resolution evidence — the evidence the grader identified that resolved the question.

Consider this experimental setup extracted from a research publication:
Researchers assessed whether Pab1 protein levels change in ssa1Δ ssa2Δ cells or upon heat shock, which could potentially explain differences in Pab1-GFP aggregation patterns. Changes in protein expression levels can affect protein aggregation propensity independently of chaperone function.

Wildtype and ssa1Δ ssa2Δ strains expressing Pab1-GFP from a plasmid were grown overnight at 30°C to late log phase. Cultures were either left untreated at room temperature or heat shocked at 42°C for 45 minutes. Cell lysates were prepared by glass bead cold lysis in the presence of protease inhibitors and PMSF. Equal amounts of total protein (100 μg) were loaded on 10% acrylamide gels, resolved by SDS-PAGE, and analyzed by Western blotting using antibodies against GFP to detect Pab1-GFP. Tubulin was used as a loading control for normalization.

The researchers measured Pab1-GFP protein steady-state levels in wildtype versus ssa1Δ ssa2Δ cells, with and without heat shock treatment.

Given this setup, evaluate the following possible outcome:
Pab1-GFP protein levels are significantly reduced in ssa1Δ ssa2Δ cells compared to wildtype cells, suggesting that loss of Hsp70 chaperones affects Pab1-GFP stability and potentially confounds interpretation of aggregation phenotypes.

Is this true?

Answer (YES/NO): NO